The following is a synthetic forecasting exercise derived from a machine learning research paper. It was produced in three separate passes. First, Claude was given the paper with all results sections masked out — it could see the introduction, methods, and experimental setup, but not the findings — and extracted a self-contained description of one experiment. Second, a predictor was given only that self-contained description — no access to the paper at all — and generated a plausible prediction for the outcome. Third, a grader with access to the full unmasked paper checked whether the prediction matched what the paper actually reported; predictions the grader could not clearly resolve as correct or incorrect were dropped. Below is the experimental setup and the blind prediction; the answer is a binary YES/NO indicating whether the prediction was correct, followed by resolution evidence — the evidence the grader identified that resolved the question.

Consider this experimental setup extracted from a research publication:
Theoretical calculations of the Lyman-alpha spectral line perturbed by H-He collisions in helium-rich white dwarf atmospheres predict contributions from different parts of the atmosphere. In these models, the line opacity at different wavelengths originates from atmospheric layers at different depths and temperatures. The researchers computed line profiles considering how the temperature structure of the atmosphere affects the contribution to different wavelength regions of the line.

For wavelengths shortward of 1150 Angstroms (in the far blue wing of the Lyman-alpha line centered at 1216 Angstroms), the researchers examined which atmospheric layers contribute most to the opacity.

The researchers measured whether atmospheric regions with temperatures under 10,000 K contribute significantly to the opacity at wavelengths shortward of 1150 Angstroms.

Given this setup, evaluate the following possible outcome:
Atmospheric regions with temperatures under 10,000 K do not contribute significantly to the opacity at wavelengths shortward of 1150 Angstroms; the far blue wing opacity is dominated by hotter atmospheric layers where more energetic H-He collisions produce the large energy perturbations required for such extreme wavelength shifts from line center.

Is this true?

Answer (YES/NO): YES